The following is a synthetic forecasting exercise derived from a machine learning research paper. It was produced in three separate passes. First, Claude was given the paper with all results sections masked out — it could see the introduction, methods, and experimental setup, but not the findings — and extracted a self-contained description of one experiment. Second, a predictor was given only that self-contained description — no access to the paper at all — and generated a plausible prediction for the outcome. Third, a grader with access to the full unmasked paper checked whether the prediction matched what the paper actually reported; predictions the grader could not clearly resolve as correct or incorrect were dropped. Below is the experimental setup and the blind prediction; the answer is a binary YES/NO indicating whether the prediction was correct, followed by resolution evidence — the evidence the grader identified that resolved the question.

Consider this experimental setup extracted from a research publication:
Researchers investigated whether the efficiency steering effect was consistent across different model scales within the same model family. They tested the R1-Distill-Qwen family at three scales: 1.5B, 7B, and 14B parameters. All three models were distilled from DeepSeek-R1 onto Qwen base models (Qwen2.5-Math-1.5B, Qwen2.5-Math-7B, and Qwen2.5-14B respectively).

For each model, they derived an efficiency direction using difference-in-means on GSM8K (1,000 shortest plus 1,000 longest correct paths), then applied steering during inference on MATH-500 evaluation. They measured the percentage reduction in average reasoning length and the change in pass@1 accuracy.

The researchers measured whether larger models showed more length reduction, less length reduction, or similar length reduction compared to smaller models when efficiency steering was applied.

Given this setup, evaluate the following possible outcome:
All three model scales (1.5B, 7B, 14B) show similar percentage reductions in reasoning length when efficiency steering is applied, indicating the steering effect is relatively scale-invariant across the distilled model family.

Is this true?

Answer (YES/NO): NO